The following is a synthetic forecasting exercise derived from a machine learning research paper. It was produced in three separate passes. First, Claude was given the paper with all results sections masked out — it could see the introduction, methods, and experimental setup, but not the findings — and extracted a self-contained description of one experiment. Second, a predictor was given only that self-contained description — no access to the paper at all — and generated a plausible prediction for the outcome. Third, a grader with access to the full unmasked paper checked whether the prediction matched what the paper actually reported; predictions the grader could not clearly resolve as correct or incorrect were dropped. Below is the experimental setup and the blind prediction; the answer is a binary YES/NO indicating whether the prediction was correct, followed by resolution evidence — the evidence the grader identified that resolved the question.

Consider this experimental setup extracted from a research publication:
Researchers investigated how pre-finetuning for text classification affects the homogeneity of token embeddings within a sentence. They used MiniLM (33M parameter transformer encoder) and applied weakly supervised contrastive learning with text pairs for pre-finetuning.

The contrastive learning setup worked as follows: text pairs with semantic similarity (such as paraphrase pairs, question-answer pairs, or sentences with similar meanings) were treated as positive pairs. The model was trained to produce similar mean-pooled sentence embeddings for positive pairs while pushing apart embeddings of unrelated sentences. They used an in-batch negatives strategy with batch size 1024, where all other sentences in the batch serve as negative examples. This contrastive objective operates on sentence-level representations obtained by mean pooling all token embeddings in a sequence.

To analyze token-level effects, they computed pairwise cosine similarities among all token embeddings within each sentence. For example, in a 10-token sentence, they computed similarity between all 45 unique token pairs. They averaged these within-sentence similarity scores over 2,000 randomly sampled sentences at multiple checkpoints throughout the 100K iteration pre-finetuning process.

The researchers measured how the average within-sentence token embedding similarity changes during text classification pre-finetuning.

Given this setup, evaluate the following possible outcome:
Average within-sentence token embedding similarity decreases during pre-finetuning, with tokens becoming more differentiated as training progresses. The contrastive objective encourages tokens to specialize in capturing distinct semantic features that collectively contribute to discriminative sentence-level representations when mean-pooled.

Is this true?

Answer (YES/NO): NO